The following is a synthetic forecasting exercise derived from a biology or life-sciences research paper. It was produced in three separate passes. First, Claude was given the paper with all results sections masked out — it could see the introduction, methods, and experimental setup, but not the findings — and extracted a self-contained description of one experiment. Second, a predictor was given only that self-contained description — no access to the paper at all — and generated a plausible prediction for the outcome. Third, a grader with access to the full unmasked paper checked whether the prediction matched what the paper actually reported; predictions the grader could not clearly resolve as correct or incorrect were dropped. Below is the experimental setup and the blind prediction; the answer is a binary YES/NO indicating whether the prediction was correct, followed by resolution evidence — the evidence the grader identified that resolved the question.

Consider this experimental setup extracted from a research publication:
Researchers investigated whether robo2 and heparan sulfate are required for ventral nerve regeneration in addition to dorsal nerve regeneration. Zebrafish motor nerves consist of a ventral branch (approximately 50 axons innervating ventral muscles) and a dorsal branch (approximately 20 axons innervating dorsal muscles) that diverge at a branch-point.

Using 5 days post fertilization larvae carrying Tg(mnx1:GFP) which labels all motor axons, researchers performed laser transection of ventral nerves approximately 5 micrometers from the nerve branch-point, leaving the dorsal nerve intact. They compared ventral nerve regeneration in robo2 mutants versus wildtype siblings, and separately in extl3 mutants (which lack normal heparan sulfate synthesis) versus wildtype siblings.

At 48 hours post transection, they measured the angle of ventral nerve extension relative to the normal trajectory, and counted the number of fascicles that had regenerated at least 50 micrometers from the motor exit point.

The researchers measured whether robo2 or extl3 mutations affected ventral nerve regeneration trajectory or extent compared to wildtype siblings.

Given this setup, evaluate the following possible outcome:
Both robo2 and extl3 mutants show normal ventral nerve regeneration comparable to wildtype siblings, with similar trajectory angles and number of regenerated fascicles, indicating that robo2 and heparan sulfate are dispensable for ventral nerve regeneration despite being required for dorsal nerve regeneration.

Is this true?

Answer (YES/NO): YES